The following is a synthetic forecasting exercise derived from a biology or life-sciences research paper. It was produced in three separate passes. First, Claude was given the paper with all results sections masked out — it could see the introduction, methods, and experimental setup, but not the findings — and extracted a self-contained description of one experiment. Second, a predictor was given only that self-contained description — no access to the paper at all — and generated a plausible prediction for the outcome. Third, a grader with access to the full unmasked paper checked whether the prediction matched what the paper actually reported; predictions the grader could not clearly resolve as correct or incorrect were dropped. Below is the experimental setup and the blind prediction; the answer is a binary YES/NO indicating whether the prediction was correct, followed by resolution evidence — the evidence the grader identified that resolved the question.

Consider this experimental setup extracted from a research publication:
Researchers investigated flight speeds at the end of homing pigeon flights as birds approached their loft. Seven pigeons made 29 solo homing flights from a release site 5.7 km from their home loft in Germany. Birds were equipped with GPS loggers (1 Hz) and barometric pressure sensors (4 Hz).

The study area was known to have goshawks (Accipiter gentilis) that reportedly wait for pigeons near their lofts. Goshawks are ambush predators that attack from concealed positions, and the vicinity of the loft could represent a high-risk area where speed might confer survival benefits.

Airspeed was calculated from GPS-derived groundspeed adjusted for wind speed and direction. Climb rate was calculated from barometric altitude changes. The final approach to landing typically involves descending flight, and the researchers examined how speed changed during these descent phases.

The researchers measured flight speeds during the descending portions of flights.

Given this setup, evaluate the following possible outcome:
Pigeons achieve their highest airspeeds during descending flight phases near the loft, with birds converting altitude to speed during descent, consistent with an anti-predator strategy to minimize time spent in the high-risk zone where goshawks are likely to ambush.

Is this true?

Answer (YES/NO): YES